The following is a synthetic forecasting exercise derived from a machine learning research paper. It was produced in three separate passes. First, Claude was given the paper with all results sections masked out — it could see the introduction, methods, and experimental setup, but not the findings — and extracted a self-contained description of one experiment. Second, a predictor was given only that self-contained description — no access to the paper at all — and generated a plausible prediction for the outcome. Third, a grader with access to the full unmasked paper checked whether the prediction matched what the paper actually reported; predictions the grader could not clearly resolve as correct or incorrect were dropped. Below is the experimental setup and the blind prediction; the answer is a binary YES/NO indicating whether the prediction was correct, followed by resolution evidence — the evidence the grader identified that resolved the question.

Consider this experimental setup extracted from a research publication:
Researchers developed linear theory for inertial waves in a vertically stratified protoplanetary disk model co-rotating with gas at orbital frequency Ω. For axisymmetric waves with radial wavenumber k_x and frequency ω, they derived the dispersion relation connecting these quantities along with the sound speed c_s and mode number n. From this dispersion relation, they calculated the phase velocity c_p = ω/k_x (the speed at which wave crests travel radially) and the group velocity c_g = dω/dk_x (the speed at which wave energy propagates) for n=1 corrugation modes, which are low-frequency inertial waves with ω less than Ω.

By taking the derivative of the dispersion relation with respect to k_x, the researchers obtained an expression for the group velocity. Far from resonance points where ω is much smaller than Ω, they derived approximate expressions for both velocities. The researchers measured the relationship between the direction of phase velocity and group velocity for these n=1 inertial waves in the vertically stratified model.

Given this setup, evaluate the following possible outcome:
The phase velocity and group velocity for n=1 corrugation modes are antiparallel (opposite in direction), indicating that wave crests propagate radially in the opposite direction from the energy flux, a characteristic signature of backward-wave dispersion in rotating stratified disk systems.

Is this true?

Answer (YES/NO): YES